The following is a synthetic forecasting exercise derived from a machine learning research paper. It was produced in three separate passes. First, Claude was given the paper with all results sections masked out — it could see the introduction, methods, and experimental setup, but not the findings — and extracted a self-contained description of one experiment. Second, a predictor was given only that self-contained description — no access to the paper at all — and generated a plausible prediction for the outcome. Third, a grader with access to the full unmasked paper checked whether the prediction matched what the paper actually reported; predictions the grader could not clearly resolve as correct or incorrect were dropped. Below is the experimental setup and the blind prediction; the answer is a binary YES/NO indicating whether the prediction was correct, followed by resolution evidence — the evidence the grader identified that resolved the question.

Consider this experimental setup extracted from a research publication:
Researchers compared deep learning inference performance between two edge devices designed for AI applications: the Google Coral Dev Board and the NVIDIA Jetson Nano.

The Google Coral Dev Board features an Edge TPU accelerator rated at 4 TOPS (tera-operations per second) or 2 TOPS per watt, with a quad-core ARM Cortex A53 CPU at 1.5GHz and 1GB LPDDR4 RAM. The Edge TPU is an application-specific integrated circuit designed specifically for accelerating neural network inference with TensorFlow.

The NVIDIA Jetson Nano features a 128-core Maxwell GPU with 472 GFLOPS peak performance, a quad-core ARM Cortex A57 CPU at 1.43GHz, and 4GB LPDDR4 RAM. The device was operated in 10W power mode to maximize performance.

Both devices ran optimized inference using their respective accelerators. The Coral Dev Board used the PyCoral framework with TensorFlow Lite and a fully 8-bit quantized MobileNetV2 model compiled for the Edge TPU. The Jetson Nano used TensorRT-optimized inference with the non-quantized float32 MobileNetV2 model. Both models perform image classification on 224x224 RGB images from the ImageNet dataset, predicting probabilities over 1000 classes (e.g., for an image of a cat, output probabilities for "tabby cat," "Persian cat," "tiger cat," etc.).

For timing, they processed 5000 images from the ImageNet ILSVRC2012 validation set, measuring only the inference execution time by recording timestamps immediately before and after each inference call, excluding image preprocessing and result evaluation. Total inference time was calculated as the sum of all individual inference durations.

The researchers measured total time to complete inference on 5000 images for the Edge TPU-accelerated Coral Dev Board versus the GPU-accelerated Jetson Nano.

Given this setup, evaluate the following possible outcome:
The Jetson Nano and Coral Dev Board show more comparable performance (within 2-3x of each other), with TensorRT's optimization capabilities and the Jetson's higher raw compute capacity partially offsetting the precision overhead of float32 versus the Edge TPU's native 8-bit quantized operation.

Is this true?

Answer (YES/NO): NO